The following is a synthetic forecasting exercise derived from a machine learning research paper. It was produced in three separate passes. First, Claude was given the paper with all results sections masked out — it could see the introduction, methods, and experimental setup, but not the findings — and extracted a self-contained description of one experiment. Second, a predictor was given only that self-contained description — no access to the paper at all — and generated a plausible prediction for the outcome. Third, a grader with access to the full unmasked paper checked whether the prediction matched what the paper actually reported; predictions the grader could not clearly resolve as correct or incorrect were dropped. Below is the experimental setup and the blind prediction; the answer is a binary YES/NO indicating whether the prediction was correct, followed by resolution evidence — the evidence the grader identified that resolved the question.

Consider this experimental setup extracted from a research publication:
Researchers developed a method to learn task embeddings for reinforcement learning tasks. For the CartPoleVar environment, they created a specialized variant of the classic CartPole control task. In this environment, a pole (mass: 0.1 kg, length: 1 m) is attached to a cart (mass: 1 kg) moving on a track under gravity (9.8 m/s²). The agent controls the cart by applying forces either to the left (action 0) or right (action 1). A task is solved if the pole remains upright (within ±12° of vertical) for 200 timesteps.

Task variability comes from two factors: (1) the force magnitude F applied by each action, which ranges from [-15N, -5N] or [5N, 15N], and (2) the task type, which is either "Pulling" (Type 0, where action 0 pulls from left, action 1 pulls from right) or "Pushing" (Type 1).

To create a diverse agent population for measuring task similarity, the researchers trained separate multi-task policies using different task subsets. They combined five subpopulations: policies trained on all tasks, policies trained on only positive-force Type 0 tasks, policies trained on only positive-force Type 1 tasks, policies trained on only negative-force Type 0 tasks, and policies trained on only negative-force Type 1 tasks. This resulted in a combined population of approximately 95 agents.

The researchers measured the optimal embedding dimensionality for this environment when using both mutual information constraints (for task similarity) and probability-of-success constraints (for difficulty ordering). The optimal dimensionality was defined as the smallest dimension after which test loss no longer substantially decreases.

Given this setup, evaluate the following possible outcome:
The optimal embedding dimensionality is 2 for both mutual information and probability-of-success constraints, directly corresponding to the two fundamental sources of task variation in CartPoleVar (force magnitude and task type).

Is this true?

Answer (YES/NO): NO